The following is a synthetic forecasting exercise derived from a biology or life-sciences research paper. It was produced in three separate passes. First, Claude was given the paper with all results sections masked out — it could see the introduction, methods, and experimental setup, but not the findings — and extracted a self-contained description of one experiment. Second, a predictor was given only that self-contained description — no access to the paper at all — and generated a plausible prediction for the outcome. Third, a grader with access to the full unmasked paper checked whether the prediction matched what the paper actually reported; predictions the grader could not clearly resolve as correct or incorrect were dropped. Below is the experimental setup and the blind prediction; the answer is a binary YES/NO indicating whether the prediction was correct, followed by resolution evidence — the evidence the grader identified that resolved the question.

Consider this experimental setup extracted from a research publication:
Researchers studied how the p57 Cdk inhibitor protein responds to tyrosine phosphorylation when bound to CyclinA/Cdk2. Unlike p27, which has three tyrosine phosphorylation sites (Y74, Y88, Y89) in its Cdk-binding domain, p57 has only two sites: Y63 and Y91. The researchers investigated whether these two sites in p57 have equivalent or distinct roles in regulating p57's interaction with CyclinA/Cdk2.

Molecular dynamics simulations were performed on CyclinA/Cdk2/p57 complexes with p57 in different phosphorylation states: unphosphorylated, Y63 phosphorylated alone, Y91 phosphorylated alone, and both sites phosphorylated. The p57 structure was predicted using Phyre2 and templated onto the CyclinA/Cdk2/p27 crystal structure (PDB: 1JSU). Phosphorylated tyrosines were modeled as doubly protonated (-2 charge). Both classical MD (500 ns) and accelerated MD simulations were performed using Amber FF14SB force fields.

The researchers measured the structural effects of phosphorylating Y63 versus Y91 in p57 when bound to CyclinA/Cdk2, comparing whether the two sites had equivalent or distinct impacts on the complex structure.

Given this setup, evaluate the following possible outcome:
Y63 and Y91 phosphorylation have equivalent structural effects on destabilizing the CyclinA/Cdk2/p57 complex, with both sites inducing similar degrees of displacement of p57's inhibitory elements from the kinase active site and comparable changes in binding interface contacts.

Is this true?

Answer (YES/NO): NO